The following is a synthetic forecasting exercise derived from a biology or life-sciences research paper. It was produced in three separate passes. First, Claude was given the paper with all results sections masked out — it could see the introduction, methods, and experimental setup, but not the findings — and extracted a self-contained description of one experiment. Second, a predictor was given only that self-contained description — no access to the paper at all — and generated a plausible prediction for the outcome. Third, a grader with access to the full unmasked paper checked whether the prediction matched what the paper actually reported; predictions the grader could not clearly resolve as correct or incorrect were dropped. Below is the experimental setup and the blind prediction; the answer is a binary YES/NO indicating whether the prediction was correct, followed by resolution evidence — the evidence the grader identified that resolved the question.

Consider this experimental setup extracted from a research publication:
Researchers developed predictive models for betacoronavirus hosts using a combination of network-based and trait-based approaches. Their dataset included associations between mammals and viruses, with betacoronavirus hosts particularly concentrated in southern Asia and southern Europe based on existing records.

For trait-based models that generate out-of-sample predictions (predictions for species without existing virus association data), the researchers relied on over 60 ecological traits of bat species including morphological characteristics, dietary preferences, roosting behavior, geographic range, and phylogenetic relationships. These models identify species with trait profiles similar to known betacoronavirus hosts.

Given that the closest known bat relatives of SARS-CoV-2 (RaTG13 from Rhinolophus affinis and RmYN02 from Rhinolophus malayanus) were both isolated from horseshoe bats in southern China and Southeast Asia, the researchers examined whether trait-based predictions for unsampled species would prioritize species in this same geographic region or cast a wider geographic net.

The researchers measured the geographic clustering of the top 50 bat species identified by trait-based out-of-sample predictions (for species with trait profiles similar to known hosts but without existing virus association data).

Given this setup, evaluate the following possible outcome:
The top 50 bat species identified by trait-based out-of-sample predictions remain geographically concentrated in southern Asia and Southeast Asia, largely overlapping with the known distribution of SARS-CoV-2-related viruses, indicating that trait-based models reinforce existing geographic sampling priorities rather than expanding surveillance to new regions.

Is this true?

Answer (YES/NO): YES